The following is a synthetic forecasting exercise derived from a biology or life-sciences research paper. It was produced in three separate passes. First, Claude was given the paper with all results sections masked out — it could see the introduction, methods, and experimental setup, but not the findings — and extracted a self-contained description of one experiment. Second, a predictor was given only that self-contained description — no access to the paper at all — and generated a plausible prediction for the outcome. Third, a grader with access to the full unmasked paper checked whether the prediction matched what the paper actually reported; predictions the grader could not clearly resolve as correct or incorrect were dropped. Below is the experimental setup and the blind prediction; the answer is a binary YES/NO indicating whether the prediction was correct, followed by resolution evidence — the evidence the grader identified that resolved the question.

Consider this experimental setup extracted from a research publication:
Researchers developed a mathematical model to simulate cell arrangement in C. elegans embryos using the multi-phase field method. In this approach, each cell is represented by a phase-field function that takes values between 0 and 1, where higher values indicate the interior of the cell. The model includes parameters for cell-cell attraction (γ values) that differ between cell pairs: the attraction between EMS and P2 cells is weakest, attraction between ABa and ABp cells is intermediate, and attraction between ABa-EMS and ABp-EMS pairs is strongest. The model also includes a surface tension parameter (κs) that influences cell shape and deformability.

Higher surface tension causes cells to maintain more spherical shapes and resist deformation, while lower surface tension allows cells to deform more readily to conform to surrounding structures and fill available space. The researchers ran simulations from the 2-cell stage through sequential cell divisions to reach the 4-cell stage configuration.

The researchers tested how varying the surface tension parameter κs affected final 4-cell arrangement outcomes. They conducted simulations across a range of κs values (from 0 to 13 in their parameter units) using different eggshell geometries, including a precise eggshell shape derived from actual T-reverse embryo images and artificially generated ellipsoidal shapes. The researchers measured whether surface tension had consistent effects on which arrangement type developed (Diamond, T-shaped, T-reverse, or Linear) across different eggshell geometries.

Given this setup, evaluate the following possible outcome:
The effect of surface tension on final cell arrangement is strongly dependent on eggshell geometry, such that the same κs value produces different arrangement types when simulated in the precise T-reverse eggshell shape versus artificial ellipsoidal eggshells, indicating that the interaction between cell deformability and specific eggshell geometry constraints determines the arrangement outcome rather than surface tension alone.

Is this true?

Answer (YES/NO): YES